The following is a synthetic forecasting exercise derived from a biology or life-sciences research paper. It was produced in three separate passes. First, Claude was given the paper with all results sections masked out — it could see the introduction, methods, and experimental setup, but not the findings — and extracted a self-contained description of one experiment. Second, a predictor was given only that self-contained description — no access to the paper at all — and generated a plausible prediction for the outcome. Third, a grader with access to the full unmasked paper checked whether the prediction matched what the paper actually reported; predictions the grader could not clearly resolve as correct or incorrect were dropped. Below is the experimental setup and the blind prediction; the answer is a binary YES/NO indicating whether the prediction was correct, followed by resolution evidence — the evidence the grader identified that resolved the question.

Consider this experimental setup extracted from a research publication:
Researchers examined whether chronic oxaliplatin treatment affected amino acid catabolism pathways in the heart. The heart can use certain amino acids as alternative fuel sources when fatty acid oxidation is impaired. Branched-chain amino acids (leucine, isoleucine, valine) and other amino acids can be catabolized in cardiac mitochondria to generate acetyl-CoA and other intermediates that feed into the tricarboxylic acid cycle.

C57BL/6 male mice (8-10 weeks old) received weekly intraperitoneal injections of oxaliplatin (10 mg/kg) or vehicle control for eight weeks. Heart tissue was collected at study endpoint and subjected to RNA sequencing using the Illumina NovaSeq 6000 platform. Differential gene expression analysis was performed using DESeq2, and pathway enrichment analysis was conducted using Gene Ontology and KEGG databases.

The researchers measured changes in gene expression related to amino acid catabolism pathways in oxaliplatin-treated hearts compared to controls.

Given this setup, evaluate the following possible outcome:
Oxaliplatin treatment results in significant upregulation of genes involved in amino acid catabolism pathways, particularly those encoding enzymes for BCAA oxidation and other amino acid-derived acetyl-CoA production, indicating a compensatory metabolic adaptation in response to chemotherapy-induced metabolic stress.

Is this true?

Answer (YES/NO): NO